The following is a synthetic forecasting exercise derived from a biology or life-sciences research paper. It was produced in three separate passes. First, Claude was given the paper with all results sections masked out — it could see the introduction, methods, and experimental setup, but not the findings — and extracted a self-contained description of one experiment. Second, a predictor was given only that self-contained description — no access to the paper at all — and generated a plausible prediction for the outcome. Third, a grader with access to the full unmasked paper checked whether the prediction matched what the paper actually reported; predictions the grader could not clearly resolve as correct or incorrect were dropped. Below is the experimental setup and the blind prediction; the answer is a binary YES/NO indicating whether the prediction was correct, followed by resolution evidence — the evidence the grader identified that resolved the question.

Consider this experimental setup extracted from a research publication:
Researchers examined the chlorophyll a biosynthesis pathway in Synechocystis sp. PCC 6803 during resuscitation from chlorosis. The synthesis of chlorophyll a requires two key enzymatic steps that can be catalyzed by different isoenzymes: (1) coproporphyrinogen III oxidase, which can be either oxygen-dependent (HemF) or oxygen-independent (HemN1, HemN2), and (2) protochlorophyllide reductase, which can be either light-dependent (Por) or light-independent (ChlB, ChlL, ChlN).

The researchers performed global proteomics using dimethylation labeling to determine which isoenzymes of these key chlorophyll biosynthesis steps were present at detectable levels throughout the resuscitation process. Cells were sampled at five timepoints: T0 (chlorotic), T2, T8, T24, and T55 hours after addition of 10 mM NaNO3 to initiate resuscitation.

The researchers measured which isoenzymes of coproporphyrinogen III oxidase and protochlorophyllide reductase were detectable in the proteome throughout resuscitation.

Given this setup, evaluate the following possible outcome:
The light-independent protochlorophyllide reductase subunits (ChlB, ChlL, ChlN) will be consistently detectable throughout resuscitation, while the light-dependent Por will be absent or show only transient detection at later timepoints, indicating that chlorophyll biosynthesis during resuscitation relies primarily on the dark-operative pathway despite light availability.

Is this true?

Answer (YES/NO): NO